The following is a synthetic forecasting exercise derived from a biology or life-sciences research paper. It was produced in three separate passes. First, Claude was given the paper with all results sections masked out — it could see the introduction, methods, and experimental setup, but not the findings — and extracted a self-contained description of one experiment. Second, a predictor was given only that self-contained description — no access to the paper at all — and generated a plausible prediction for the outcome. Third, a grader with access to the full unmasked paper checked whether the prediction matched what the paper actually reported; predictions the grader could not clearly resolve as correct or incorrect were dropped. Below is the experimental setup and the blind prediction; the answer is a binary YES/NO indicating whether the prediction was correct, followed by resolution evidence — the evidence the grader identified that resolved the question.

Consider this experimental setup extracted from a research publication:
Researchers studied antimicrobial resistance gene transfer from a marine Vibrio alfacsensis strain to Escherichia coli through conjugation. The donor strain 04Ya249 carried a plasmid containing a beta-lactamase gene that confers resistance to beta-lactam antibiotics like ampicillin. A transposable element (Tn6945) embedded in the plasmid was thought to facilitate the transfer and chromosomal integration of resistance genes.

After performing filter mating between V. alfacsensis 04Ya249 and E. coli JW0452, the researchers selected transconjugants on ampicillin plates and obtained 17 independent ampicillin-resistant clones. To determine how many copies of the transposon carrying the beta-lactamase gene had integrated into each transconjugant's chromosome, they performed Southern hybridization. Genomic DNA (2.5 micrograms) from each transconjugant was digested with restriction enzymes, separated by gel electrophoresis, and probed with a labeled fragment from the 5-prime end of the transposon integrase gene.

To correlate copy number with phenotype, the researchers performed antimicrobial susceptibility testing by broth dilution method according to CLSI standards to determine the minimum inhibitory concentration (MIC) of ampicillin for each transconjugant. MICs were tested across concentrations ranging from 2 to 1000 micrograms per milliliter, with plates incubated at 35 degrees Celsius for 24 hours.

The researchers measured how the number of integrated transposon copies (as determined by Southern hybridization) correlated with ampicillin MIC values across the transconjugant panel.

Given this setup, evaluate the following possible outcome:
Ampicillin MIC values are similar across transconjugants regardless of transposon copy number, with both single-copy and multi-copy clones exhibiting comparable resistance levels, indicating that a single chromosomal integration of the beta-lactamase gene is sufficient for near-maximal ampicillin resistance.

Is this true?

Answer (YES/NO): NO